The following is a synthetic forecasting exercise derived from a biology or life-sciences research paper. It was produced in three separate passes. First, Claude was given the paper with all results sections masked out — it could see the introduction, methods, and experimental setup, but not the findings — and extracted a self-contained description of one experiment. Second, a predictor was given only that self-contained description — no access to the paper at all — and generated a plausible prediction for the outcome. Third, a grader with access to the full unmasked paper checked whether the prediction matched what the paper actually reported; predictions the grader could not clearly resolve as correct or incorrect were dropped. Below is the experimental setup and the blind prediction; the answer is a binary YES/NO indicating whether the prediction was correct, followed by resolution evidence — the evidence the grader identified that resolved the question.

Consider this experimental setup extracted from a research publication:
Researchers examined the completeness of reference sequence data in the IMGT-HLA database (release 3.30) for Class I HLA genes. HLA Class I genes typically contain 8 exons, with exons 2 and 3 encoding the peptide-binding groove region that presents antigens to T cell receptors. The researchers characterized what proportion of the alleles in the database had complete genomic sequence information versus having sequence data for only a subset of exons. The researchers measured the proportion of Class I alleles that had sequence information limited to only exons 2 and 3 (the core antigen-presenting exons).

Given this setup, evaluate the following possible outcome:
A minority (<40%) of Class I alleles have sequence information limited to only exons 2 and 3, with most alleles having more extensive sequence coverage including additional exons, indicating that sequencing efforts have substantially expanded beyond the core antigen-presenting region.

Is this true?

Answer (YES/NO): NO